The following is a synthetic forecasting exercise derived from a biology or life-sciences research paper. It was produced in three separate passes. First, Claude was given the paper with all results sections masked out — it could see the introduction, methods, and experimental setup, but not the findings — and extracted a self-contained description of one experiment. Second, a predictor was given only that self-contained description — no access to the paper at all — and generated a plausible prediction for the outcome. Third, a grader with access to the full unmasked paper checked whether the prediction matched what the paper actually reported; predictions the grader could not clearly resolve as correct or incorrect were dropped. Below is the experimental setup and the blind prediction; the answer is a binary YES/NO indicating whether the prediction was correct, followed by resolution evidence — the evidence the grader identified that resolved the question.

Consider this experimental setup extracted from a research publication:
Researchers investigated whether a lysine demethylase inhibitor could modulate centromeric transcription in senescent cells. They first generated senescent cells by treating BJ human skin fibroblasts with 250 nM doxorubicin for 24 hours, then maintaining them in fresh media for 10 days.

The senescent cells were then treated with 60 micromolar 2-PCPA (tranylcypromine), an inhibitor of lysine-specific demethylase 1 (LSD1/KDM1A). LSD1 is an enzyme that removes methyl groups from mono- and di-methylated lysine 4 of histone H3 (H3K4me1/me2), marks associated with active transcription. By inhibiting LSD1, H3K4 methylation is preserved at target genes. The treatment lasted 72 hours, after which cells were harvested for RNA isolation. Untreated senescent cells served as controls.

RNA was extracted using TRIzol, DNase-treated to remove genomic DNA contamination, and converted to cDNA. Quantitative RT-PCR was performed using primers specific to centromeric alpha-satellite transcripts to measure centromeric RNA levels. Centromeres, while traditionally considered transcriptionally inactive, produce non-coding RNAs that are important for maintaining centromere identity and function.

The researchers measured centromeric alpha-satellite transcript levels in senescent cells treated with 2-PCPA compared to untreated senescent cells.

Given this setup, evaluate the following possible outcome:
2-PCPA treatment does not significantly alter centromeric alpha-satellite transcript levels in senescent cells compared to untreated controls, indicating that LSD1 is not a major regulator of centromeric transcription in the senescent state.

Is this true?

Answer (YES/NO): NO